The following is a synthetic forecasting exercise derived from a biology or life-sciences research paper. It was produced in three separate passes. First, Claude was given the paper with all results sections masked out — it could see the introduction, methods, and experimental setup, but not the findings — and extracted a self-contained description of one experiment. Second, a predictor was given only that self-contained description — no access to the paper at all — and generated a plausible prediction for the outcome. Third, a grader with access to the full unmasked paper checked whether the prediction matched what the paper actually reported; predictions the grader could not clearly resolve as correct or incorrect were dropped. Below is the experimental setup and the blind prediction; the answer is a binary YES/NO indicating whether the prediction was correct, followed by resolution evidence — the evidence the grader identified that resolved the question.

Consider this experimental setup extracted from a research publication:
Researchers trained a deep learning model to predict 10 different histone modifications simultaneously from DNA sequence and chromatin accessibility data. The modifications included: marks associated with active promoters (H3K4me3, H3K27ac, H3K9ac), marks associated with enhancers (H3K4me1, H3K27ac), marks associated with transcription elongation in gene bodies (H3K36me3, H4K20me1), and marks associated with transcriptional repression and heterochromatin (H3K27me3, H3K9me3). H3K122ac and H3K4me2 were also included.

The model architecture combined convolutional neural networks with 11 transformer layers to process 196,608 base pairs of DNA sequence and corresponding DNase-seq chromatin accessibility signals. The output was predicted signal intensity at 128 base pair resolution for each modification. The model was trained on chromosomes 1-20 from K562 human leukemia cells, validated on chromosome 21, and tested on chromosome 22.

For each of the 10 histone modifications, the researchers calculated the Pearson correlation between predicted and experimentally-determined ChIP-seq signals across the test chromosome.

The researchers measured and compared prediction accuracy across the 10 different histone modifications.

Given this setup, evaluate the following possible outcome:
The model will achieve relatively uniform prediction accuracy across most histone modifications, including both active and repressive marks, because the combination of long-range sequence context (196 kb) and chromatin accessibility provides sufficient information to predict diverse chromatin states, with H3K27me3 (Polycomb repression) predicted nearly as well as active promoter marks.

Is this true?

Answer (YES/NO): NO